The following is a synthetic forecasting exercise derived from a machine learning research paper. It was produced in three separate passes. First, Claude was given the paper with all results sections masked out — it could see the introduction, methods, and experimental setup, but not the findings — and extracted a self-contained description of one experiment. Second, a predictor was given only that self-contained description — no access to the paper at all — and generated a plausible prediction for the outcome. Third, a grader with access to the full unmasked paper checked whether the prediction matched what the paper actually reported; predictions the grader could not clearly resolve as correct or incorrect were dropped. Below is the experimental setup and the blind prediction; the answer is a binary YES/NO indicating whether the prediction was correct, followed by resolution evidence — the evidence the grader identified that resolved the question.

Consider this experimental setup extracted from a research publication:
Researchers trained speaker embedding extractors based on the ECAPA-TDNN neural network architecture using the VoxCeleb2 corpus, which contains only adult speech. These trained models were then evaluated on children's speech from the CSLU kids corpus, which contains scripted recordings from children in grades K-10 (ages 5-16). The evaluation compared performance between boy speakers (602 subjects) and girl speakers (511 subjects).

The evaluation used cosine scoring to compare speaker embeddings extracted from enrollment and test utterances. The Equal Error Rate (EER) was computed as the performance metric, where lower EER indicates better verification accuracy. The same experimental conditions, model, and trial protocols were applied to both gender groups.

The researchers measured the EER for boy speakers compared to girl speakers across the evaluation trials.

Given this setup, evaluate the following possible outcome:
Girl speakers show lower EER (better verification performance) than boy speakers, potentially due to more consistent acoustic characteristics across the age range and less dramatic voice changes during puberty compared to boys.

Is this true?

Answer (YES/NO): NO